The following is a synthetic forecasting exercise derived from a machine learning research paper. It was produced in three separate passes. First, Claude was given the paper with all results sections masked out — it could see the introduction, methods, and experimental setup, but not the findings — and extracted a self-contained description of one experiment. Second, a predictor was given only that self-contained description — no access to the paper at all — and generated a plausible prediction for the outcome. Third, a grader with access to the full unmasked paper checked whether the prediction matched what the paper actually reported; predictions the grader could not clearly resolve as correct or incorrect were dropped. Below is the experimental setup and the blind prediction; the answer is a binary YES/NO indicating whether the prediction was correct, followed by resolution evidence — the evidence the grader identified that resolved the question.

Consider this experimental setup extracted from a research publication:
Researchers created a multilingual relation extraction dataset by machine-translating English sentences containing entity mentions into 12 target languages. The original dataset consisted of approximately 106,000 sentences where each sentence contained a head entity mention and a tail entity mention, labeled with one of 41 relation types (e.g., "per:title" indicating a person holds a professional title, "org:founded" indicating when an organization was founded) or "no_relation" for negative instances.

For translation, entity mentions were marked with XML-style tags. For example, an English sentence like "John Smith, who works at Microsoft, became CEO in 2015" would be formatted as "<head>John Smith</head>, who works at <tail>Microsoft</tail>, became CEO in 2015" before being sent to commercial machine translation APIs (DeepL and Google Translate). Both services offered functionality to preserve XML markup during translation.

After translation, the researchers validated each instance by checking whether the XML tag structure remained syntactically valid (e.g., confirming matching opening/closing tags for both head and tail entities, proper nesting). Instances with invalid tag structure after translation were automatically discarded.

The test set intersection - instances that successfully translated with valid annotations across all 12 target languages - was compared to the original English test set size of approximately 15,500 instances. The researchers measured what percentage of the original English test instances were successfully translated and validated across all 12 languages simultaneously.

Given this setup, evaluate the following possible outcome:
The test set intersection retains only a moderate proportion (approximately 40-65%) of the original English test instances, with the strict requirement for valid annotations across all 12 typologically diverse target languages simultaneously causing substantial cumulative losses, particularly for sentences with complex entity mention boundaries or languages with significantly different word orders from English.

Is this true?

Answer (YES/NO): NO